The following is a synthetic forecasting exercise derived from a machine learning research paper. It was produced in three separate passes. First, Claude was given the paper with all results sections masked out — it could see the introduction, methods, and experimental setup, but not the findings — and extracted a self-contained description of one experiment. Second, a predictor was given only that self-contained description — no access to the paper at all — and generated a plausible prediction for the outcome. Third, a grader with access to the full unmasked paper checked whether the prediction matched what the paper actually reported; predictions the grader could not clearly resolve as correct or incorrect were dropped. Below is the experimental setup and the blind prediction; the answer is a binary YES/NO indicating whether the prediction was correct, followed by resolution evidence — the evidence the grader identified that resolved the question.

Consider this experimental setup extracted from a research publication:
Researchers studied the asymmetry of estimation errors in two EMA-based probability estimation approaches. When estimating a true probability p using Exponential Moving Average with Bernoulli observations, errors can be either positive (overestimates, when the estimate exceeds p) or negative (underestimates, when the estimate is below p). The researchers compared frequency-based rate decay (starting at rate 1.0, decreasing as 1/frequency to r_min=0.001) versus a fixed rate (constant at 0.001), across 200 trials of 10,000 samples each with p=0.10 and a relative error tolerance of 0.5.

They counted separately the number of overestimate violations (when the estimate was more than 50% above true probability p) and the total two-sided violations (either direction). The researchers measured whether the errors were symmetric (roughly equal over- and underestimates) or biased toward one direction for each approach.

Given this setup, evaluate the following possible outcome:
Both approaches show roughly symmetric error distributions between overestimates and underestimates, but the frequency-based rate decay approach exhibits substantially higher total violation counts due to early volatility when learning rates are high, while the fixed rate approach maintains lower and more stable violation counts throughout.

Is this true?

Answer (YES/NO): NO